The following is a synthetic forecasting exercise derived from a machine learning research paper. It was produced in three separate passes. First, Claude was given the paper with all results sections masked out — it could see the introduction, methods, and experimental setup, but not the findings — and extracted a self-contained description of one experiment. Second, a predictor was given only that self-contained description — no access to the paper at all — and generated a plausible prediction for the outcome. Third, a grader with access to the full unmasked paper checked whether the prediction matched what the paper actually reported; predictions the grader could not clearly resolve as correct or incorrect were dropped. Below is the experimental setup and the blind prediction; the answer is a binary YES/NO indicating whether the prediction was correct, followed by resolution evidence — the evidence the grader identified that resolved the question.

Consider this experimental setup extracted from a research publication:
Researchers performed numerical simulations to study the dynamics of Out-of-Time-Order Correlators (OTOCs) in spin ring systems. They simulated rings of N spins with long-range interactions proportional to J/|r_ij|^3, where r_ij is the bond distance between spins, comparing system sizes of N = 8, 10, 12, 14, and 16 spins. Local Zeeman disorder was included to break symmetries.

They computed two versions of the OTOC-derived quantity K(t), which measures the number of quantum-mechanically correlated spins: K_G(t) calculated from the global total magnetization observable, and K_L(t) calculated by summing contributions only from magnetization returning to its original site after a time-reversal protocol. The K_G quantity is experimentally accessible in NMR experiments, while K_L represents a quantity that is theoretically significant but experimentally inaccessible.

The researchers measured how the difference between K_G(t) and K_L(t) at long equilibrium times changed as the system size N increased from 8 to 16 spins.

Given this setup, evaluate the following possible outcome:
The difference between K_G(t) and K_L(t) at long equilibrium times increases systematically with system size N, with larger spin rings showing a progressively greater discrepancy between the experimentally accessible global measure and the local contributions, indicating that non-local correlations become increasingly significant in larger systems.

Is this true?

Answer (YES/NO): NO